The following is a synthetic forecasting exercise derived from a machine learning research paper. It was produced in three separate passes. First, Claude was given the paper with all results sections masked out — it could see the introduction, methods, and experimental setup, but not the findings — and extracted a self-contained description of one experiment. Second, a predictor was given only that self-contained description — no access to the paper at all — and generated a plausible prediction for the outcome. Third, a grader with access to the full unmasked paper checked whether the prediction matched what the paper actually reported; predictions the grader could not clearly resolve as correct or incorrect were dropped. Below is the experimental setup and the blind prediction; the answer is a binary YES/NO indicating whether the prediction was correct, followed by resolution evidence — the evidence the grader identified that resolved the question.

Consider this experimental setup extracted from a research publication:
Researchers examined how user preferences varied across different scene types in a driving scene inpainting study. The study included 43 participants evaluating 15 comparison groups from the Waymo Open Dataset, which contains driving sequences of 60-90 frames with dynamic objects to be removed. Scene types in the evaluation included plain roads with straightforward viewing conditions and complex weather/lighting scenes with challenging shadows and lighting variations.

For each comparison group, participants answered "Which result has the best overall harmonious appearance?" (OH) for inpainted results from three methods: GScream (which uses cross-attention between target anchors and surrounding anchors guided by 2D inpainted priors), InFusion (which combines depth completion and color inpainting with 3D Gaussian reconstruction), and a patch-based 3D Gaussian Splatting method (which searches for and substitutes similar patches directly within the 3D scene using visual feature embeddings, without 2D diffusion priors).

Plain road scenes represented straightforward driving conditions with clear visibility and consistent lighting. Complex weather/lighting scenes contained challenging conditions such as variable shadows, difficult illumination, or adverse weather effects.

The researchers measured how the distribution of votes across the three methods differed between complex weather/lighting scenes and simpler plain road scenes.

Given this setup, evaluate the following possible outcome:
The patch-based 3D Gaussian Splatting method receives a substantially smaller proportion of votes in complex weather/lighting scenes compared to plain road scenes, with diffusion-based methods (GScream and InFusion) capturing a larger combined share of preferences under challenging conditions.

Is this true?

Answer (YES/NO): NO